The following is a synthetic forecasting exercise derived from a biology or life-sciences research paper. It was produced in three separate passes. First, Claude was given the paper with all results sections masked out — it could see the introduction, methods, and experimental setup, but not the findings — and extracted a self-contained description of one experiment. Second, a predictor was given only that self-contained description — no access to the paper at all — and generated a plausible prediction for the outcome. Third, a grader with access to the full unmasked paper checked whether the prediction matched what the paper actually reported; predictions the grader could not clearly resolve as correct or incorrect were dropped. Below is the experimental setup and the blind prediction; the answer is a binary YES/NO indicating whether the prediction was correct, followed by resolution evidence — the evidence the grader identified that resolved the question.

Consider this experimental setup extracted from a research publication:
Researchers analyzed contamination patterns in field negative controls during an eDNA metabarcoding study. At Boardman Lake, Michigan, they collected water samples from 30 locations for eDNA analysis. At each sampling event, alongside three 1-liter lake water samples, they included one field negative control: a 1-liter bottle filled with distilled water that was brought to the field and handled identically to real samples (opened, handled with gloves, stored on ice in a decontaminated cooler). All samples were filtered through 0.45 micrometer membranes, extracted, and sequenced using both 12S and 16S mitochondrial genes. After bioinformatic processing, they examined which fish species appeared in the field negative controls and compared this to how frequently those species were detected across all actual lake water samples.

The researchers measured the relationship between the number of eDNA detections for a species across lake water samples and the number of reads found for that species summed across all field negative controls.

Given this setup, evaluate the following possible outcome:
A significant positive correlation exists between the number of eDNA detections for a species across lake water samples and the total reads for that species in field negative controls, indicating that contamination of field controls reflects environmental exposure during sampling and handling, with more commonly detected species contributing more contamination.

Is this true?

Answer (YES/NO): YES